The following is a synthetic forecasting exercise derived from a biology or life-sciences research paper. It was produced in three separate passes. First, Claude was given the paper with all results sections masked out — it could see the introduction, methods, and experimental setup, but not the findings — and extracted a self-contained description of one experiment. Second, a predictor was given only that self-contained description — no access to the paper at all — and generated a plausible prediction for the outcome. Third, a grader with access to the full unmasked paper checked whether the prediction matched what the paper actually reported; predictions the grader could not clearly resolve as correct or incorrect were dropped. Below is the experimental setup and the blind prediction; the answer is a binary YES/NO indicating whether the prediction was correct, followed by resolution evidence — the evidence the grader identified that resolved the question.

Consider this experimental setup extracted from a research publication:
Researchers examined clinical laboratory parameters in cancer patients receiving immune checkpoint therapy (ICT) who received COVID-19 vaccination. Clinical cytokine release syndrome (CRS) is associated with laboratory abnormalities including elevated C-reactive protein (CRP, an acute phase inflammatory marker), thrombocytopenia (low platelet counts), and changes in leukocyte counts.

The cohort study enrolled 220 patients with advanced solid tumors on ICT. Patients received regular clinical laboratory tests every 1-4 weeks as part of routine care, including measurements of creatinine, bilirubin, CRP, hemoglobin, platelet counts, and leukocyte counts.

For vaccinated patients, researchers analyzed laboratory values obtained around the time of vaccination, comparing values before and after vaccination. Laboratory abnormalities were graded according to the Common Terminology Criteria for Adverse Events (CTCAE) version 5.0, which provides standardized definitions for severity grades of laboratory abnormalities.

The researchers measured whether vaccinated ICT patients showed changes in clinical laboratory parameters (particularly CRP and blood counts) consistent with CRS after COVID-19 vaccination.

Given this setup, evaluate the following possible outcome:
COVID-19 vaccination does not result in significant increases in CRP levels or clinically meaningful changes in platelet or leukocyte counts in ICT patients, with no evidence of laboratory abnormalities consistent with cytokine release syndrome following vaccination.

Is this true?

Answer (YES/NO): NO